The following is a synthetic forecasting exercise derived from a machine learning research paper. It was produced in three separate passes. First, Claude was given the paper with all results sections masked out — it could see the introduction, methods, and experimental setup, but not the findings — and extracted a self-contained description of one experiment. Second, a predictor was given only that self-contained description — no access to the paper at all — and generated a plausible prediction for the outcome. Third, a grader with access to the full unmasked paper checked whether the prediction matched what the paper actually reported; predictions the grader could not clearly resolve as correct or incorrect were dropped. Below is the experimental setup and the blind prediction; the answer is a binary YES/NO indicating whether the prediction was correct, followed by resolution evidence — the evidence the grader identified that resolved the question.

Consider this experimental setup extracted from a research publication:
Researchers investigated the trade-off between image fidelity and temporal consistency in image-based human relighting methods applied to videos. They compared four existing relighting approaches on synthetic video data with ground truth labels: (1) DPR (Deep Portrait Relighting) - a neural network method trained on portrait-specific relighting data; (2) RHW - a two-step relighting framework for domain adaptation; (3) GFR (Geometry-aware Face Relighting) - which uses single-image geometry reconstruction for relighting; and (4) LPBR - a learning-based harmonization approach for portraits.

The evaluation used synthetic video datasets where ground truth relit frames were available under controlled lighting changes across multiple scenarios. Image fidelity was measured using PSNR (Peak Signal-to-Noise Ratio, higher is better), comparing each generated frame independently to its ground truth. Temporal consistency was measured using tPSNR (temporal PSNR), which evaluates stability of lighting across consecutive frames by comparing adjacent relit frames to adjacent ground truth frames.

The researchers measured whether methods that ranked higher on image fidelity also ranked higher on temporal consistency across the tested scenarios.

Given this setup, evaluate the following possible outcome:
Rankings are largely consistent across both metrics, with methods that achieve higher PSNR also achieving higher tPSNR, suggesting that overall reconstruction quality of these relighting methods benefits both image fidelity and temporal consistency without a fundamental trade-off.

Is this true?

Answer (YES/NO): NO